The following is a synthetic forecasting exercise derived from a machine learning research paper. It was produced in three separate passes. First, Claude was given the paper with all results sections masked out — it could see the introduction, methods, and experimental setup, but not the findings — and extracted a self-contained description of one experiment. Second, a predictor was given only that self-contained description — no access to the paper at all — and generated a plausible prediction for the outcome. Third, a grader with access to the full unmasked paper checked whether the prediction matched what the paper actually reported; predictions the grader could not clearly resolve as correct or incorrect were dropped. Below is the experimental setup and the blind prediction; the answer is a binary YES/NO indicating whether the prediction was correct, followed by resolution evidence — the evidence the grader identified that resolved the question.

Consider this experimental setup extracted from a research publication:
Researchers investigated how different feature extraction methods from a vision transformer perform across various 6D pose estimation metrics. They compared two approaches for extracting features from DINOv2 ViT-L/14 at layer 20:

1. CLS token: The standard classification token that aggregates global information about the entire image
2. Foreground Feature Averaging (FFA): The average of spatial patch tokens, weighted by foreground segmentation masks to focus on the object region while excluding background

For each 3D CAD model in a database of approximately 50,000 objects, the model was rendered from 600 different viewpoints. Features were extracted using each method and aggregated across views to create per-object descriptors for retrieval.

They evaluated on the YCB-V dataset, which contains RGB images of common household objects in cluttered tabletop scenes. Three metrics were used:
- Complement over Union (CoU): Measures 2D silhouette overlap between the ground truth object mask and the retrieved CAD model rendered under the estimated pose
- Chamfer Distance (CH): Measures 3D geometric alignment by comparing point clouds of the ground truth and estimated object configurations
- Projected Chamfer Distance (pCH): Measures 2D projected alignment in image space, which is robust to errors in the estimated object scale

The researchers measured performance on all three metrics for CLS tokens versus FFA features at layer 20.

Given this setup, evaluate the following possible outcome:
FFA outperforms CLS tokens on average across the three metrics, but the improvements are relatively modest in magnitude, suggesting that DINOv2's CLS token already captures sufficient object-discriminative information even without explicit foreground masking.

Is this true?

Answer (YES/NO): NO